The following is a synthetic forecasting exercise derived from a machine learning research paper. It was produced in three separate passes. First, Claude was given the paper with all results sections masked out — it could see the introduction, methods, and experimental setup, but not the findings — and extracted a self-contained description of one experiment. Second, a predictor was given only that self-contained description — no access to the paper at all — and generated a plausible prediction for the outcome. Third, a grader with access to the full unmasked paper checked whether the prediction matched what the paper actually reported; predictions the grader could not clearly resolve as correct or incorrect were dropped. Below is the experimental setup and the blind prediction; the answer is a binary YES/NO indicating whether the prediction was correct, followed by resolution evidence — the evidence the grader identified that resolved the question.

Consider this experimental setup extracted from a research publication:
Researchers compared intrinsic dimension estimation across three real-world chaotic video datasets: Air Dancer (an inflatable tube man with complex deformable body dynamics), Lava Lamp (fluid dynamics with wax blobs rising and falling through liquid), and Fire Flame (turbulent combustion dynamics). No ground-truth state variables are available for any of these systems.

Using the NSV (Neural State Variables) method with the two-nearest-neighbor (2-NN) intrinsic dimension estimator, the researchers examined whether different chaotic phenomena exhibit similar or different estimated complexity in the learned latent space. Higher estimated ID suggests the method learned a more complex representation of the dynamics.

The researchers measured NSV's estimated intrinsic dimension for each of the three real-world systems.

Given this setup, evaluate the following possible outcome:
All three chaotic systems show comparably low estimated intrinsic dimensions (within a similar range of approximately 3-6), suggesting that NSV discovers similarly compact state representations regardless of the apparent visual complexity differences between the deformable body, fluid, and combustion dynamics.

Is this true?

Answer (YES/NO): NO